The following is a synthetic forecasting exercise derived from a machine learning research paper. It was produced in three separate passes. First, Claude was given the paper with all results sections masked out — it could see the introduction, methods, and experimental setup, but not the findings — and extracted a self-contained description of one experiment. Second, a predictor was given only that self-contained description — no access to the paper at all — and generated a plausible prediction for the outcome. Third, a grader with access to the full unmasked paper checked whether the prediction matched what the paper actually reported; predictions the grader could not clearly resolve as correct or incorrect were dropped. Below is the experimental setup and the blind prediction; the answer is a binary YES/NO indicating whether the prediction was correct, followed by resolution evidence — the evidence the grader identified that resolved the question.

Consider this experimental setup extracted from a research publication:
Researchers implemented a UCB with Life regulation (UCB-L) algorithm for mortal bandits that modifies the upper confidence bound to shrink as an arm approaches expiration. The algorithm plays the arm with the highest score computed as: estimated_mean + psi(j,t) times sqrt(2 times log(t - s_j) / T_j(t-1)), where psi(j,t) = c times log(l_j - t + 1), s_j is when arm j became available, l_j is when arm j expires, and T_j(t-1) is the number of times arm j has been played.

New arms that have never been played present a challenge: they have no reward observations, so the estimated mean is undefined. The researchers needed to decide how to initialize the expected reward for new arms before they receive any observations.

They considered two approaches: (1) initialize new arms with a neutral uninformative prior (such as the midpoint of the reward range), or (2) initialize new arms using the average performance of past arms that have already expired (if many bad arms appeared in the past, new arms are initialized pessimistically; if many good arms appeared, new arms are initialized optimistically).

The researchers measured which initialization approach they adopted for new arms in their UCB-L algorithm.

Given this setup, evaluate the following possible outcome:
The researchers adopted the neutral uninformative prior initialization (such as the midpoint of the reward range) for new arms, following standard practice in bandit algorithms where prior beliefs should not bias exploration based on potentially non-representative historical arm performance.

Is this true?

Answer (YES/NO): NO